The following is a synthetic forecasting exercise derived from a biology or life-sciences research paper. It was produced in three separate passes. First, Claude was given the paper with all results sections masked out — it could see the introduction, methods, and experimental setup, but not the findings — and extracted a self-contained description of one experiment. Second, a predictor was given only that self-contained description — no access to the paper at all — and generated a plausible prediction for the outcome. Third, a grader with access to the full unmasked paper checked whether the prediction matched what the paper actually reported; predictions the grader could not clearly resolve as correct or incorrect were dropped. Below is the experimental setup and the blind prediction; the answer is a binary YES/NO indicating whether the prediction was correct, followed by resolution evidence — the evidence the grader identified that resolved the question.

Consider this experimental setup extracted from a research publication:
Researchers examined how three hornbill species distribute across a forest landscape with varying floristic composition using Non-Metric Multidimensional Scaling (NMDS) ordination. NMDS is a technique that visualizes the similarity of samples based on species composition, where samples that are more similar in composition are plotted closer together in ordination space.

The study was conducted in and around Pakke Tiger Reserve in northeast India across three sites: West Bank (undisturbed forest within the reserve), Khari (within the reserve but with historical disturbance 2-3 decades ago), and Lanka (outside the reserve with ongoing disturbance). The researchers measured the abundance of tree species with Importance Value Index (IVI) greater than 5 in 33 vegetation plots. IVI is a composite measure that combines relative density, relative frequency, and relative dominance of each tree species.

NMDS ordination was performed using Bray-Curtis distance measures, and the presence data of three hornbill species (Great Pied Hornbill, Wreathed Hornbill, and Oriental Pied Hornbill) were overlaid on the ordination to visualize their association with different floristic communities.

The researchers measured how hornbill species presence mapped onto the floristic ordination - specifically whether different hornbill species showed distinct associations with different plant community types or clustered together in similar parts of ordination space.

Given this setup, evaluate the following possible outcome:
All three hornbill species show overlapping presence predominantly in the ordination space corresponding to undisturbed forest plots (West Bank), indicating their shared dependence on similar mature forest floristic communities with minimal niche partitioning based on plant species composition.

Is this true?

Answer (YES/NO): NO